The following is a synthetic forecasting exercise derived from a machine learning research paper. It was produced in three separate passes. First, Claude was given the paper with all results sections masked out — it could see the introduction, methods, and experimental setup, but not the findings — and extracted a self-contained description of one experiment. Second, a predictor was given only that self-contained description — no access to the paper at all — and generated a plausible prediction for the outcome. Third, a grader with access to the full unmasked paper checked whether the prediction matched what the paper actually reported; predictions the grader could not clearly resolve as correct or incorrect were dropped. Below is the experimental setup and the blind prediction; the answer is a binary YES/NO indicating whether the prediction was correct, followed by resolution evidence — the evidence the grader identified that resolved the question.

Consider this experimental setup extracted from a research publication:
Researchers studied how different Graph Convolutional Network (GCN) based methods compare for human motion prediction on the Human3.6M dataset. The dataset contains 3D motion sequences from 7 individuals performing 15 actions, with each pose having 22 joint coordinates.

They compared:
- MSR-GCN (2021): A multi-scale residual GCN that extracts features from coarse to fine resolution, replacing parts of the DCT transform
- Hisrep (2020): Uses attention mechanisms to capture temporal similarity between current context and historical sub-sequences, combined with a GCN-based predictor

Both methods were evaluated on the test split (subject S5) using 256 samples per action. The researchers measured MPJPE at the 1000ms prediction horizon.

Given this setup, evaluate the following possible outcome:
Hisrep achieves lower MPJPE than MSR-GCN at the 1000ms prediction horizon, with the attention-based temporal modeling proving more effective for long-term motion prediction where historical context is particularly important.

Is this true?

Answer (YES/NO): NO